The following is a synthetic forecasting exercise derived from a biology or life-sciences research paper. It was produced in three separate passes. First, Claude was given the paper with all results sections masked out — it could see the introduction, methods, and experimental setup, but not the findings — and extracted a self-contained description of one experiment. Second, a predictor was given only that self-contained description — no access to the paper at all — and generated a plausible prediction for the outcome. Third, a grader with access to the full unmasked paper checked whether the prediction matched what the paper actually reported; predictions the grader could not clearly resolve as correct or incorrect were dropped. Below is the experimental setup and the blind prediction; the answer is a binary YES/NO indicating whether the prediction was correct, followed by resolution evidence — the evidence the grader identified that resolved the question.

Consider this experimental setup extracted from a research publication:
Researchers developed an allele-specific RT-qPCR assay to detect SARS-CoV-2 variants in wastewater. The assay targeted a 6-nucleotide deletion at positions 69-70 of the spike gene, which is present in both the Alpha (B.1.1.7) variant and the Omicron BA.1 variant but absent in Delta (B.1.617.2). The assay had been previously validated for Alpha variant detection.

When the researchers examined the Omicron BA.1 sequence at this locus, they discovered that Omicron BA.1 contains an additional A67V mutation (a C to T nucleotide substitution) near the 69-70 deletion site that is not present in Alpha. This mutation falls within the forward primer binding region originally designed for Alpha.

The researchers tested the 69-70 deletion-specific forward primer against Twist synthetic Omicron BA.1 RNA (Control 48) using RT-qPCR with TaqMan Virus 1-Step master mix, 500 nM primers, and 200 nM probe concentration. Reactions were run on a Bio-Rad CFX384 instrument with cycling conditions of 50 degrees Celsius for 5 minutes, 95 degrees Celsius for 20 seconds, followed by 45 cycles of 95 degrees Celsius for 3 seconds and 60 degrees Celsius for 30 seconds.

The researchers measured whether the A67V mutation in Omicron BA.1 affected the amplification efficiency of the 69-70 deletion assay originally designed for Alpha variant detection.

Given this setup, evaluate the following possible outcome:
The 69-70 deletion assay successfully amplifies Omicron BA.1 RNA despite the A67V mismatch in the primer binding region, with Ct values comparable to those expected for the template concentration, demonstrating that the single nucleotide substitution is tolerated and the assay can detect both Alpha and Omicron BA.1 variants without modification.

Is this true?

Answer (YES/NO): YES